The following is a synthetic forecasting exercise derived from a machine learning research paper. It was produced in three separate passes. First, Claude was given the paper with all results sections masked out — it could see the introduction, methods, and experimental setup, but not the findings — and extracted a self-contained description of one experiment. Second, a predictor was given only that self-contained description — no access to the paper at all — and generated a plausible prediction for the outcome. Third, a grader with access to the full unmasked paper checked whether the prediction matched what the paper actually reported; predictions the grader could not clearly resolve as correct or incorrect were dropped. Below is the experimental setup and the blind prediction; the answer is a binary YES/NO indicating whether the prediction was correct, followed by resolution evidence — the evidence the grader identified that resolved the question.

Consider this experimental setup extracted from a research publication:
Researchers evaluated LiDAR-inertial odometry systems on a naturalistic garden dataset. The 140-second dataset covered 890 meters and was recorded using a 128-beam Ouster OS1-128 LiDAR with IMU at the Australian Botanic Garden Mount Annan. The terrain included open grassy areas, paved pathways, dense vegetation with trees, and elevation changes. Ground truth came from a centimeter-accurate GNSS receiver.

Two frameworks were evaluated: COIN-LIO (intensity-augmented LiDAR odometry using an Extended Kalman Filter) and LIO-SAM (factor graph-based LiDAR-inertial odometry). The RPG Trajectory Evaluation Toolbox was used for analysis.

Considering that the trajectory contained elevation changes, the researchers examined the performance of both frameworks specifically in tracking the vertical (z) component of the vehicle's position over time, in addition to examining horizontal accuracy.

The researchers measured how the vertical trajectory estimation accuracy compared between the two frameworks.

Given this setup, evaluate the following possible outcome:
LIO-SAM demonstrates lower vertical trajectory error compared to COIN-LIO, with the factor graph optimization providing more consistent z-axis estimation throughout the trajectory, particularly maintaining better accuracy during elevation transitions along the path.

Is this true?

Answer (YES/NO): NO